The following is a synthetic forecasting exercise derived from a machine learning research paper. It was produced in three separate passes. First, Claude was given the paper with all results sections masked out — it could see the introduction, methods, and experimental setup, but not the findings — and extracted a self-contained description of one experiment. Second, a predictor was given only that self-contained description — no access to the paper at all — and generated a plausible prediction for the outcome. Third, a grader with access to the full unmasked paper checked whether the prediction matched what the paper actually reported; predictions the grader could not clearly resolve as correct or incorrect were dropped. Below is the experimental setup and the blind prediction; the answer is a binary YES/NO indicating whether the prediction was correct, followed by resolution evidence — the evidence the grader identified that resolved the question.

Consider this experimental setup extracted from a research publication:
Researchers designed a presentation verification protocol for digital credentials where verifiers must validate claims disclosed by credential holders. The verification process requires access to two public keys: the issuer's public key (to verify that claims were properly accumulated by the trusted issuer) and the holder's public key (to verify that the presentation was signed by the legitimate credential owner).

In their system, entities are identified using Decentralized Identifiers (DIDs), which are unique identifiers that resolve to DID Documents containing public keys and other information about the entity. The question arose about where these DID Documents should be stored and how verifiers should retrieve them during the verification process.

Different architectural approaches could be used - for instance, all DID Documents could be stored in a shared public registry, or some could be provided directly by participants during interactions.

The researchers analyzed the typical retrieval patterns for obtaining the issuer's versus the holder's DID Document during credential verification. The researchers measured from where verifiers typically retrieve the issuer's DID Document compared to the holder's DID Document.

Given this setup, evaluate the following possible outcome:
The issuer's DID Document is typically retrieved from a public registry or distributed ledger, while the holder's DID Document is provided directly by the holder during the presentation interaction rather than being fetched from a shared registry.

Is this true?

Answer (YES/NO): YES